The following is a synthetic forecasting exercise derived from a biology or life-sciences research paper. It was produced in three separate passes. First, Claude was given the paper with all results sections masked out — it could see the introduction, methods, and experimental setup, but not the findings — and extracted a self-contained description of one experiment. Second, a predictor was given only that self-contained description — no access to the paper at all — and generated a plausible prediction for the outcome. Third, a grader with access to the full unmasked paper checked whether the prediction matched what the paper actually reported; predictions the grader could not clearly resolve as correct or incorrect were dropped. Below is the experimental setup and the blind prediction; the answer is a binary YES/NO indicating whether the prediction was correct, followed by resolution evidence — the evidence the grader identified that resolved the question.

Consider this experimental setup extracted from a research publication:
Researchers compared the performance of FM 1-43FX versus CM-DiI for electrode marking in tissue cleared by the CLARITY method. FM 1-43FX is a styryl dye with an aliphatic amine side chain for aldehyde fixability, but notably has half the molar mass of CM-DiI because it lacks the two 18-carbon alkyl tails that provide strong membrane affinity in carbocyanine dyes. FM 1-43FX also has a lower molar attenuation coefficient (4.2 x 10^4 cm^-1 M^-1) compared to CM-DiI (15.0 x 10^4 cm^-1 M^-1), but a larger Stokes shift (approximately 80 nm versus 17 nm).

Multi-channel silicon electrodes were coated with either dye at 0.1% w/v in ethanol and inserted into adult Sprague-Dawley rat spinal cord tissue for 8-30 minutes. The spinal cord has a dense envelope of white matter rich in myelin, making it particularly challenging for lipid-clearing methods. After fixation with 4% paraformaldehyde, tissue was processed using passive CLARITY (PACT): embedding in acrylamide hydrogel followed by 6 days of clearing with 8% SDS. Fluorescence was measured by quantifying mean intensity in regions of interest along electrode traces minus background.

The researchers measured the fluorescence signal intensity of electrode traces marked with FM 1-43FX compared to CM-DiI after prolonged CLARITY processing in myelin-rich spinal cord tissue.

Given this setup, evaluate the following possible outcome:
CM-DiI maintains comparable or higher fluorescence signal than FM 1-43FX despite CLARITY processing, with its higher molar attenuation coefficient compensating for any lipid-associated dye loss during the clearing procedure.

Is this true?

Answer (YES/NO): NO